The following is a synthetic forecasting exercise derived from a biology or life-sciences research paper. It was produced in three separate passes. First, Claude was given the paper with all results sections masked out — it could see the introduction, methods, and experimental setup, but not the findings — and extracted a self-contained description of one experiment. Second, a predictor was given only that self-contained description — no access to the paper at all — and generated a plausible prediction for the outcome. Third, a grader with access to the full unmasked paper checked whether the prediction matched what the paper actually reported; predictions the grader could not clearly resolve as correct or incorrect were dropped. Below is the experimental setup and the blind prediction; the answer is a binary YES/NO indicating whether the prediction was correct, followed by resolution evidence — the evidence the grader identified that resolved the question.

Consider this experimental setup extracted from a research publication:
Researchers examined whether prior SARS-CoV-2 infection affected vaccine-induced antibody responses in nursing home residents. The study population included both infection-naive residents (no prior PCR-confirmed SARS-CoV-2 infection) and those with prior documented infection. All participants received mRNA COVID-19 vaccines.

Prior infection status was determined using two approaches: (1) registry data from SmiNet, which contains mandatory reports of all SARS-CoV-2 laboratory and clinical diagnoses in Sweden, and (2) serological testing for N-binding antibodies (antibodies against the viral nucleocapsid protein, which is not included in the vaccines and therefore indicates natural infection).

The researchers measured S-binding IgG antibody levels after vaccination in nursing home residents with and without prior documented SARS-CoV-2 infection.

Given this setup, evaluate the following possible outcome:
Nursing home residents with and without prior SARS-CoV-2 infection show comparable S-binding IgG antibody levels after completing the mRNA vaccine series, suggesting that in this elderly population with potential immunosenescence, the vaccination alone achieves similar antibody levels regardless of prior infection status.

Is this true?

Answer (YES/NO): NO